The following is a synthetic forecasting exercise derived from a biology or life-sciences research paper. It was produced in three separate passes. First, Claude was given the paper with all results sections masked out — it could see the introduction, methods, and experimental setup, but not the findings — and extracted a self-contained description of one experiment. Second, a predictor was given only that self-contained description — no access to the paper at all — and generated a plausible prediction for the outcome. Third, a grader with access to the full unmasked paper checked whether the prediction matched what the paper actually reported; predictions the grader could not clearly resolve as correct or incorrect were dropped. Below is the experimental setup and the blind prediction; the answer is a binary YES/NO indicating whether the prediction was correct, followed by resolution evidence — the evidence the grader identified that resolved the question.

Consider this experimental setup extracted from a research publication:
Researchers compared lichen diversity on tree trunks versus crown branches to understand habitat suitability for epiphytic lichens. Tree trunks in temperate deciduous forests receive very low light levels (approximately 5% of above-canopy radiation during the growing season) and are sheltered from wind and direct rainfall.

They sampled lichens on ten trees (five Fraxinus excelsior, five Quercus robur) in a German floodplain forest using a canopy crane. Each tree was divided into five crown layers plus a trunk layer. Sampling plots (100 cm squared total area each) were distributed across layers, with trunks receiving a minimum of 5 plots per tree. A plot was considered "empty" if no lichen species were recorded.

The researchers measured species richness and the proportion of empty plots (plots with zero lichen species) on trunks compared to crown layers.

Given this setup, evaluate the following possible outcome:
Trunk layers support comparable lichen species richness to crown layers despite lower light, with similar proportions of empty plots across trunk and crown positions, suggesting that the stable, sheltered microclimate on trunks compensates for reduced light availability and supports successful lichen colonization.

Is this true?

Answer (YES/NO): NO